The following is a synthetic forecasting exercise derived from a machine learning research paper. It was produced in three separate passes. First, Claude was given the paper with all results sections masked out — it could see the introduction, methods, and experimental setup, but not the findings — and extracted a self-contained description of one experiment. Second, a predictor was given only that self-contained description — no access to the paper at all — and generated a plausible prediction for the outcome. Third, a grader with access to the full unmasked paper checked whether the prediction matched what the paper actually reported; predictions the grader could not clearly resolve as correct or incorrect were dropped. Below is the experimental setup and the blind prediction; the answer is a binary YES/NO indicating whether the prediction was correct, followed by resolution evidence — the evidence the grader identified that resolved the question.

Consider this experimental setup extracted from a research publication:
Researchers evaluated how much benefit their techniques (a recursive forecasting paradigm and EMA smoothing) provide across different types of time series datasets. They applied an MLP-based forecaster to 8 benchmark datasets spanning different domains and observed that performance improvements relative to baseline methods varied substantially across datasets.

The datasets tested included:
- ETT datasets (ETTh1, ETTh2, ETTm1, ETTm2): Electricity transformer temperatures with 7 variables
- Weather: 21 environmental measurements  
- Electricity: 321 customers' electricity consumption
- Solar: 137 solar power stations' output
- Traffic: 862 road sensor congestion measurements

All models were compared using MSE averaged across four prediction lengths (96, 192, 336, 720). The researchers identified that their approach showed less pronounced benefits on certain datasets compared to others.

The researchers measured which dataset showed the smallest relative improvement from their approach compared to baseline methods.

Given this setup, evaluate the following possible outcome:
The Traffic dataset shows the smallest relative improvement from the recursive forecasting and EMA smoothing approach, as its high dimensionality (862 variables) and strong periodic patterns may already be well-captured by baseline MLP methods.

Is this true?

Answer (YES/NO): YES